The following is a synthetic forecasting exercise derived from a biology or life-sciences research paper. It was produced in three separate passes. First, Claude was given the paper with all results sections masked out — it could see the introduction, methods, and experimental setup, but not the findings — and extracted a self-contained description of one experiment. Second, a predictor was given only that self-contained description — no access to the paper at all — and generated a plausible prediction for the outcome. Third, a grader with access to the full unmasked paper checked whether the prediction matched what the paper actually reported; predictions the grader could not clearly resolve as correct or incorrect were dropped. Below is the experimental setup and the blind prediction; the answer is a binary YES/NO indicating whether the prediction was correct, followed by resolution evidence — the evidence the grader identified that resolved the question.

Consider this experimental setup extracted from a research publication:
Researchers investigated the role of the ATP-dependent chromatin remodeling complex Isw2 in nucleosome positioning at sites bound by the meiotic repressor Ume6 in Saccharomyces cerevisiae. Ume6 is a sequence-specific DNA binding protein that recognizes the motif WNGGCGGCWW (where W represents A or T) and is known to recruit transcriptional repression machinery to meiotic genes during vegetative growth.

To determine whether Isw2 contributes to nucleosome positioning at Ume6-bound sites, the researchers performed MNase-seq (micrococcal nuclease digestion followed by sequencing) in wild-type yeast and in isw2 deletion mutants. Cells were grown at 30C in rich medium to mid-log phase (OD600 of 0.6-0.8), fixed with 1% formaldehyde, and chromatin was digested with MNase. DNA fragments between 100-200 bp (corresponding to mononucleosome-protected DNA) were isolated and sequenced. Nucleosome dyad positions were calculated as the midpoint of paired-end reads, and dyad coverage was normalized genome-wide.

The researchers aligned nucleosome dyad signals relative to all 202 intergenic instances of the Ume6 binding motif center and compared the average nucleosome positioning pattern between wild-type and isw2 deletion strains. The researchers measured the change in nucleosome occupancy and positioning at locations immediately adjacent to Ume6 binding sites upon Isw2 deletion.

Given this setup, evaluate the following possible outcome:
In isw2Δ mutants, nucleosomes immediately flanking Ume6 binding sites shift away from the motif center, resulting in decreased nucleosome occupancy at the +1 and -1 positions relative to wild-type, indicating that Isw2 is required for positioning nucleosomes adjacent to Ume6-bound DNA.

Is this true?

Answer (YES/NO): YES